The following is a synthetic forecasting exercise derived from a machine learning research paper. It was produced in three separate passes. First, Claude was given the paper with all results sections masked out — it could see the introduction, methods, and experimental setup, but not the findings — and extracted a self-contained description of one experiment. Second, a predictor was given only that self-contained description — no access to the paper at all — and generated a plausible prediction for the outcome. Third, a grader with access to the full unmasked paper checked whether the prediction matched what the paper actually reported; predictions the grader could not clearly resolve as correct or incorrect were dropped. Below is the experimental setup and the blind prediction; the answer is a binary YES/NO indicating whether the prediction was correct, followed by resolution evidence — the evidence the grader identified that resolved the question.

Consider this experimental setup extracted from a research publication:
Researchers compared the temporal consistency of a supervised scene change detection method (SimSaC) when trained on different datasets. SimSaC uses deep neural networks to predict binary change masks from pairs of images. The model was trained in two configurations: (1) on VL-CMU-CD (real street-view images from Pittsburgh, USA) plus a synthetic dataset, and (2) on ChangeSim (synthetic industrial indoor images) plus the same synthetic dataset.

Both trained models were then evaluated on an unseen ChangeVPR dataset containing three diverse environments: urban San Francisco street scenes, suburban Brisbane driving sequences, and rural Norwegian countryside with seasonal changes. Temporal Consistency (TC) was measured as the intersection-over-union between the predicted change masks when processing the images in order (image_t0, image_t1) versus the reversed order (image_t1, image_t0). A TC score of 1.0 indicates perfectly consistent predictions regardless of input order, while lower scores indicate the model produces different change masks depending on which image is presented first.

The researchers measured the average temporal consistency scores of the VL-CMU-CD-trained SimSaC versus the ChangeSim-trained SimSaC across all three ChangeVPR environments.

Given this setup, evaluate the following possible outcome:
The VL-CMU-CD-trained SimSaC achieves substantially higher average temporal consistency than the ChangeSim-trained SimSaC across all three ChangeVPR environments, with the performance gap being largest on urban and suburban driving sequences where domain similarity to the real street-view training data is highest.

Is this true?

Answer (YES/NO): NO